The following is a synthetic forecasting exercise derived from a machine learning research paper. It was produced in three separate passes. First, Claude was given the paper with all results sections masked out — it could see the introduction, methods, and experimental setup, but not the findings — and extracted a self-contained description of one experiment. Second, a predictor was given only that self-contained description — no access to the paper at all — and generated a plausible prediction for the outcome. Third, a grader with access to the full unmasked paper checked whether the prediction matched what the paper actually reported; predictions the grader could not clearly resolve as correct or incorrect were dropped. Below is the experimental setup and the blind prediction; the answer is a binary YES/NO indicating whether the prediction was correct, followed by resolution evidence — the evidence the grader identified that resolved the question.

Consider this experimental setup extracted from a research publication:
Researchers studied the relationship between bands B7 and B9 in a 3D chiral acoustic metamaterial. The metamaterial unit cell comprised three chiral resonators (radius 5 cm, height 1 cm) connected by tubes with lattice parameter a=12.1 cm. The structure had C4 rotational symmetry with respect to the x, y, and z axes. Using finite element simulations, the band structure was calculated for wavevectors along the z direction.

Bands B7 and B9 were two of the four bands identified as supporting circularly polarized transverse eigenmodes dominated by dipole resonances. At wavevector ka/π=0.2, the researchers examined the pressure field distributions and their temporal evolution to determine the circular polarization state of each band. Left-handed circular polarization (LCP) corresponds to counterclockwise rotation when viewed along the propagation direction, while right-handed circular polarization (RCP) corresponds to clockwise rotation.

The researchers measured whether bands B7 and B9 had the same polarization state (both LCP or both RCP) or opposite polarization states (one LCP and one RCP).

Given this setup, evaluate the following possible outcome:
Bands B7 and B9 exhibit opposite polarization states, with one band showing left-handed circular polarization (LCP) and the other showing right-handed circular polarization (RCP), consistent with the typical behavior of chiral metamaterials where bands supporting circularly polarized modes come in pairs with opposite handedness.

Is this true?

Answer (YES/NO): YES